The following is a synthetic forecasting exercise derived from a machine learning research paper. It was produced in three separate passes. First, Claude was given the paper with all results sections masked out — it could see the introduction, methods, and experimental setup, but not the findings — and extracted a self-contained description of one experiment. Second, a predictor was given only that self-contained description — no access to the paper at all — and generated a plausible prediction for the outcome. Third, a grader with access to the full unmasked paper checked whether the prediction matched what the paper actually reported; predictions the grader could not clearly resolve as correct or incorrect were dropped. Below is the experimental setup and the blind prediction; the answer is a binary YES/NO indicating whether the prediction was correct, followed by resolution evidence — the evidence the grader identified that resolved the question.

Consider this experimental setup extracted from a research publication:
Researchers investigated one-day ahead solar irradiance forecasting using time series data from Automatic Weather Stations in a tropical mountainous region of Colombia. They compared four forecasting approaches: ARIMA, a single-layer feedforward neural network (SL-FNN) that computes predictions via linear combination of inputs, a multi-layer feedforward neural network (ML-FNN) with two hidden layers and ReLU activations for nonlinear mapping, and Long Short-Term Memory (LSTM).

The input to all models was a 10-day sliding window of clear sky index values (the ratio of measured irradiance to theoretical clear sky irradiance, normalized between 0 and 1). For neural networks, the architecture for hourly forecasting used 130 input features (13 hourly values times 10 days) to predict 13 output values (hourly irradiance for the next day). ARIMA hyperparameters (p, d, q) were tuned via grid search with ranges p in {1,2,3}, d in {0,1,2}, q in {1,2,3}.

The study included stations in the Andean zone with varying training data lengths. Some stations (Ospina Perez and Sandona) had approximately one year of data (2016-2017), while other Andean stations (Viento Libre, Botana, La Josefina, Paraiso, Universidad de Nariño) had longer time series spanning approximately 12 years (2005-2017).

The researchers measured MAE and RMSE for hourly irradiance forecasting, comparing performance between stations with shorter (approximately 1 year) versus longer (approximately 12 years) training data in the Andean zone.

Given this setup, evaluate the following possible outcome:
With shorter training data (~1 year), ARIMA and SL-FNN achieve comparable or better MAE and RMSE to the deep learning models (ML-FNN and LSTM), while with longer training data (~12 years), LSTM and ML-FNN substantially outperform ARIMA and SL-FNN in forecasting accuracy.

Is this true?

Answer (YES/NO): NO